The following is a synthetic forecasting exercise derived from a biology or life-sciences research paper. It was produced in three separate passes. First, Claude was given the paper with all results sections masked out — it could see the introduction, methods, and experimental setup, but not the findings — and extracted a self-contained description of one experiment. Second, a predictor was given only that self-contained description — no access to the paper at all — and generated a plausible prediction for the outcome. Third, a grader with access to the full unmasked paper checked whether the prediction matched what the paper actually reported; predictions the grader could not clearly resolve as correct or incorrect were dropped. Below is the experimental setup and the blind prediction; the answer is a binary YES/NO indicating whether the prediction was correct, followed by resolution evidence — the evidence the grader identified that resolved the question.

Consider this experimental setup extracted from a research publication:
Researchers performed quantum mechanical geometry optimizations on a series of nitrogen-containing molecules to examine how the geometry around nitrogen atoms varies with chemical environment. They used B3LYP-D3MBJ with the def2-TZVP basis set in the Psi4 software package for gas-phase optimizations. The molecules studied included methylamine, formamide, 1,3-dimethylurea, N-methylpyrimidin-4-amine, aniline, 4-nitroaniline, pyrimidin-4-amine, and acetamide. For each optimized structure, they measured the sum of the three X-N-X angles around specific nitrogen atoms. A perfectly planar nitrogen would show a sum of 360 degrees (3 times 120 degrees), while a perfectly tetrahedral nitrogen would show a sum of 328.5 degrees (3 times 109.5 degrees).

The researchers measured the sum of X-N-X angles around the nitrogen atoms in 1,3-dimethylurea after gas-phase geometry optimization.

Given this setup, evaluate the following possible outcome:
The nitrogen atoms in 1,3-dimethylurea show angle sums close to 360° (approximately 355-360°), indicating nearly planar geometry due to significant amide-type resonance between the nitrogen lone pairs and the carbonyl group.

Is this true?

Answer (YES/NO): NO